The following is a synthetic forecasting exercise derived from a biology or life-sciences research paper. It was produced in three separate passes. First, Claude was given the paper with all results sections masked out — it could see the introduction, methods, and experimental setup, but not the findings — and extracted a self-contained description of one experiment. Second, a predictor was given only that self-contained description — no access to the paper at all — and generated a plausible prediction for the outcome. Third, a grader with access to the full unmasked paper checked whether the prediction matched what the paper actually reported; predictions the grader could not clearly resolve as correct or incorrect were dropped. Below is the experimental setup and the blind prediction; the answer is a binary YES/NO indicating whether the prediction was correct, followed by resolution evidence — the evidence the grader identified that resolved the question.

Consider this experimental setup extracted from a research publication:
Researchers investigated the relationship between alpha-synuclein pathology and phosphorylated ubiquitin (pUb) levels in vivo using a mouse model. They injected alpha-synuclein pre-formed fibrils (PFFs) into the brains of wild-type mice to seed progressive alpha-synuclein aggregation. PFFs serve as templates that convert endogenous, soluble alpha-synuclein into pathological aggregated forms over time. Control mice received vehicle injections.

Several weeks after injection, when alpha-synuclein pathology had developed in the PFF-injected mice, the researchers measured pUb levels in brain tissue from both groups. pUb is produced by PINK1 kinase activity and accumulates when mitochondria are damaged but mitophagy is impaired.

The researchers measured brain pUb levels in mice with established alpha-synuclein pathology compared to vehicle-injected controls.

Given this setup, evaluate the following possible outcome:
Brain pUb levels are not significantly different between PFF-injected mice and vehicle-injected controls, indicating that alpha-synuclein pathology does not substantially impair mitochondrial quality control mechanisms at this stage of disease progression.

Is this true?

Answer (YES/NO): NO